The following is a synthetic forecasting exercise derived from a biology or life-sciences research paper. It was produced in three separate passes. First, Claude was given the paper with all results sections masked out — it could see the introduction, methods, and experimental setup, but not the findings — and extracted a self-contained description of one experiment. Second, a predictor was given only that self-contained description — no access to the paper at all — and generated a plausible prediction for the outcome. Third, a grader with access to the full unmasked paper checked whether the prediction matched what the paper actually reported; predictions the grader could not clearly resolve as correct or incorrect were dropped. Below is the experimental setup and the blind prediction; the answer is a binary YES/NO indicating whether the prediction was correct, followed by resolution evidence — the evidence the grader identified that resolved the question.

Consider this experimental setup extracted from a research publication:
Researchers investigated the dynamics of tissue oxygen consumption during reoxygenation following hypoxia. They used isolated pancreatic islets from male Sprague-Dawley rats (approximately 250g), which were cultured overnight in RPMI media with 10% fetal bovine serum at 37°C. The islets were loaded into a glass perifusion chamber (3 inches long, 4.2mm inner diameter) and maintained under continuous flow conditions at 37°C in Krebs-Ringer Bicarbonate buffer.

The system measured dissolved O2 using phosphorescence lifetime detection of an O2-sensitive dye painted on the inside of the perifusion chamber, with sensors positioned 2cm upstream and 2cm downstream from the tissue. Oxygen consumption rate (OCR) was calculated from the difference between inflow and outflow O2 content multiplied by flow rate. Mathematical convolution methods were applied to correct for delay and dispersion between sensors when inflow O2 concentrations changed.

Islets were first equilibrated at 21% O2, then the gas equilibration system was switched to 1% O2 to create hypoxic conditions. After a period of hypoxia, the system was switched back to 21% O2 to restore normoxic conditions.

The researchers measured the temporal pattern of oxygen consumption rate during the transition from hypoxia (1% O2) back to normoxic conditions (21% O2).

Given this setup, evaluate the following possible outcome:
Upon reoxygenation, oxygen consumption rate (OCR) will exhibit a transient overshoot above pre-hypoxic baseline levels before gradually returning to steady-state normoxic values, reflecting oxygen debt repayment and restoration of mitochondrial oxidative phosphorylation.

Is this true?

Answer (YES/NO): NO